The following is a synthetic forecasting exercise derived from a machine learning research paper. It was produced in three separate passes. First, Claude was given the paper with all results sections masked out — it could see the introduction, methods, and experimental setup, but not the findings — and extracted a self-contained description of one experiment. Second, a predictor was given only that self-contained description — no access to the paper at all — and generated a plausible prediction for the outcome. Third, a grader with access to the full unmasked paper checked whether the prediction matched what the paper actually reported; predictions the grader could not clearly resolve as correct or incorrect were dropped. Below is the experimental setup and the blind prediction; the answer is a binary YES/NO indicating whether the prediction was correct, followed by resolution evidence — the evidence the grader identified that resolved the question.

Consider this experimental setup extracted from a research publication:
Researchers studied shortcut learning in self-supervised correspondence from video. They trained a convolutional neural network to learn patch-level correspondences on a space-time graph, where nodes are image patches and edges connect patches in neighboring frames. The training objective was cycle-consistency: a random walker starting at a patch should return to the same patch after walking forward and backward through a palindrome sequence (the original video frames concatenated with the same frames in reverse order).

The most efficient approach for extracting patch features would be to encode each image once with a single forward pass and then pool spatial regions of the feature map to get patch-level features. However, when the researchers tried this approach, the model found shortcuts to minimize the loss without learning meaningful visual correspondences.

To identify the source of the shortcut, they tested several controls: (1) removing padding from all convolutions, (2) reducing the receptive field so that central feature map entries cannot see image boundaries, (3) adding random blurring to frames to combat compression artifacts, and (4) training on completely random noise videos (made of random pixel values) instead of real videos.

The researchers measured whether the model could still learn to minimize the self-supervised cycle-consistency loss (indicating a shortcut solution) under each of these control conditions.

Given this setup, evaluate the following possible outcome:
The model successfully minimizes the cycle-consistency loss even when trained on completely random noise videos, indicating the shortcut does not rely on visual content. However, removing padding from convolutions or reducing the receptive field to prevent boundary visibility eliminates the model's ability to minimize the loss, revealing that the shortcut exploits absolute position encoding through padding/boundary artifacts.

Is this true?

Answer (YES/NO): NO